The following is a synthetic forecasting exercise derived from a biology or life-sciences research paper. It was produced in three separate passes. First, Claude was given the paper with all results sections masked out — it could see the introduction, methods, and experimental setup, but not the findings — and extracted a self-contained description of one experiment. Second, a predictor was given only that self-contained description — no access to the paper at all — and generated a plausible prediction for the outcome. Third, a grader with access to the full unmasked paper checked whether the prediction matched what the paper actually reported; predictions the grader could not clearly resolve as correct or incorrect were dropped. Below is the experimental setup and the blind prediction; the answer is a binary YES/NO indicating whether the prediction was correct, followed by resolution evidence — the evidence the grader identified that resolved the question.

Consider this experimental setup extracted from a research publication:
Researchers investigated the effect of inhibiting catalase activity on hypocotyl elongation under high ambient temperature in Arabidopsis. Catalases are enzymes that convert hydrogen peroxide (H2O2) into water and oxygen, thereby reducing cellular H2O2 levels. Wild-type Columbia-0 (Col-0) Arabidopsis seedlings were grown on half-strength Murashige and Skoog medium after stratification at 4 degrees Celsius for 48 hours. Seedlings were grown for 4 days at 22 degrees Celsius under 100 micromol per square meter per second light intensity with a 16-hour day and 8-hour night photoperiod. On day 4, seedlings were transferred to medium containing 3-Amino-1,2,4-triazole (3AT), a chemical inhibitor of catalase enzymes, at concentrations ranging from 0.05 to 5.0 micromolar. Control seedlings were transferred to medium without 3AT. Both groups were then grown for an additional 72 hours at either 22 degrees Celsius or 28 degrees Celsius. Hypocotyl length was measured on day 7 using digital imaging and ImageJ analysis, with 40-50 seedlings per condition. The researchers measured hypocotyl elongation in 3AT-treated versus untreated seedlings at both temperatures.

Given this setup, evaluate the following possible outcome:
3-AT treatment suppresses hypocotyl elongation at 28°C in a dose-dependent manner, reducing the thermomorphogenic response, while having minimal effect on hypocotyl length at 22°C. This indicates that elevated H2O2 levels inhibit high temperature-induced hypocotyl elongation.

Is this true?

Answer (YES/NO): NO